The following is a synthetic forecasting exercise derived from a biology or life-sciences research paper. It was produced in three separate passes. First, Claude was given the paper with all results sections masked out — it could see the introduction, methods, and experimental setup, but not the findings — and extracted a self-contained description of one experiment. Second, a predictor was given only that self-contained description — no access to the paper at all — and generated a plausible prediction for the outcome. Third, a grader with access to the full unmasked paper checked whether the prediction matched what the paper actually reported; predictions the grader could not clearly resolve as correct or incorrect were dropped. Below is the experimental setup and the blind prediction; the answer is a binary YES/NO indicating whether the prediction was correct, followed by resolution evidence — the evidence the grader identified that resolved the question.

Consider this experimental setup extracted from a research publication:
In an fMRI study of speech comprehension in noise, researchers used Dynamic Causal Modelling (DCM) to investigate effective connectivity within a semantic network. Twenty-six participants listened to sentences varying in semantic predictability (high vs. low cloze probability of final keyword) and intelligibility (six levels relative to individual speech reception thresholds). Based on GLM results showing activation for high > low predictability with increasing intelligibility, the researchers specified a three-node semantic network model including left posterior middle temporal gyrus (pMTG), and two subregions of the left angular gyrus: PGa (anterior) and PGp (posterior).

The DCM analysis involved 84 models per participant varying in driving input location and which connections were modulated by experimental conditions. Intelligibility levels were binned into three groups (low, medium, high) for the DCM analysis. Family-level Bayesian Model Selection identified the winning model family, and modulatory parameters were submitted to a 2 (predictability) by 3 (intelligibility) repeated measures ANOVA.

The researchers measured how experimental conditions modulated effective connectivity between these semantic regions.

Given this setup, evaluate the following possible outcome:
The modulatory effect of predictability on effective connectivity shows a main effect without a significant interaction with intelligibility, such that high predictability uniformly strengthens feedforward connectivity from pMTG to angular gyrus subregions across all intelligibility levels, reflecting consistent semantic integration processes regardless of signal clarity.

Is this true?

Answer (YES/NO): NO